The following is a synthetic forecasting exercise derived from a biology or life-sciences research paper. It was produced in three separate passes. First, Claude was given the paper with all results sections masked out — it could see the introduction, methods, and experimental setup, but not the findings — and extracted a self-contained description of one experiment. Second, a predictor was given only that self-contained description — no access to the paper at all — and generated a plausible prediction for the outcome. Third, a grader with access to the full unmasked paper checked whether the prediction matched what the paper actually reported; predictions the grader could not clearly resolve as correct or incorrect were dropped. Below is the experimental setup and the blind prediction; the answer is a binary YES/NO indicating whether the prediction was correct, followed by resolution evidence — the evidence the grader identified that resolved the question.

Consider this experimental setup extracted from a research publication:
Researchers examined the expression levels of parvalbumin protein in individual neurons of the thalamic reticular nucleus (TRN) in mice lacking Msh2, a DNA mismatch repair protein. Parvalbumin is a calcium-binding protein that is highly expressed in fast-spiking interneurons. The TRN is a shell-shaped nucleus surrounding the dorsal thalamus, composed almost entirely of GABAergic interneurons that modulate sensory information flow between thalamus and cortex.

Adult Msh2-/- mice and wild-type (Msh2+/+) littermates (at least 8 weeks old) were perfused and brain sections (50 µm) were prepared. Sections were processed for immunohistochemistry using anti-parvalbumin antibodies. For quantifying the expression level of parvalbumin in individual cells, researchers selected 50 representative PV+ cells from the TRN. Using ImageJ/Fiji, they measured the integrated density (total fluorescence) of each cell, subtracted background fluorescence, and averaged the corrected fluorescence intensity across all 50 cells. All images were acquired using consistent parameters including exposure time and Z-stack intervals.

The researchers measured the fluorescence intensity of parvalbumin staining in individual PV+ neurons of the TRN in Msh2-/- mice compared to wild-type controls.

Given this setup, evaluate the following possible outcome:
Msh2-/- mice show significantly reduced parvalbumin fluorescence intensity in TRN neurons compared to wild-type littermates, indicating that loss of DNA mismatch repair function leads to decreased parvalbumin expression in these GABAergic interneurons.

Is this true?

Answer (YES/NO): NO